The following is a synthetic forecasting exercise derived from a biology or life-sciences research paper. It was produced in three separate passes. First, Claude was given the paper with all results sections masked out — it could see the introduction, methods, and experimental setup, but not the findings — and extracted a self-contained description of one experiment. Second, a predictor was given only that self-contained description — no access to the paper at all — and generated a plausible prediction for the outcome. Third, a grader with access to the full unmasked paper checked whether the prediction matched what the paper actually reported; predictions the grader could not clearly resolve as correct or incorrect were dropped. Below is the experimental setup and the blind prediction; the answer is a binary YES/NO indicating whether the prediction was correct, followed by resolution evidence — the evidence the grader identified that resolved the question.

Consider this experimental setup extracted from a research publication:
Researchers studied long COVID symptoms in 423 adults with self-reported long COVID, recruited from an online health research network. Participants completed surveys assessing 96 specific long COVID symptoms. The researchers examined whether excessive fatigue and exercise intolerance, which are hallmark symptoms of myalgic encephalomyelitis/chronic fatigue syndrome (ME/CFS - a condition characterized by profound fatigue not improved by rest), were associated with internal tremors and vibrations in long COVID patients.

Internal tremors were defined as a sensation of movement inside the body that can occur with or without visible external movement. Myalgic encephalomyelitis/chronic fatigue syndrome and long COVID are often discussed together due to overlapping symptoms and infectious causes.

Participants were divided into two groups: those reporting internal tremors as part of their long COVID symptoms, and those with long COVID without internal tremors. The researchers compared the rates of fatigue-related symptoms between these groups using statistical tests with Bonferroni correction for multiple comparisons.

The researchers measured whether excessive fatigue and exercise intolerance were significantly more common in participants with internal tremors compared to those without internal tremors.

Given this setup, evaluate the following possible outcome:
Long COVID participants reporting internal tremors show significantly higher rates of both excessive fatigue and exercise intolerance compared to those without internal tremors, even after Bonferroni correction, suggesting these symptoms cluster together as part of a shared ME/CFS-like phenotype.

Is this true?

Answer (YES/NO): NO